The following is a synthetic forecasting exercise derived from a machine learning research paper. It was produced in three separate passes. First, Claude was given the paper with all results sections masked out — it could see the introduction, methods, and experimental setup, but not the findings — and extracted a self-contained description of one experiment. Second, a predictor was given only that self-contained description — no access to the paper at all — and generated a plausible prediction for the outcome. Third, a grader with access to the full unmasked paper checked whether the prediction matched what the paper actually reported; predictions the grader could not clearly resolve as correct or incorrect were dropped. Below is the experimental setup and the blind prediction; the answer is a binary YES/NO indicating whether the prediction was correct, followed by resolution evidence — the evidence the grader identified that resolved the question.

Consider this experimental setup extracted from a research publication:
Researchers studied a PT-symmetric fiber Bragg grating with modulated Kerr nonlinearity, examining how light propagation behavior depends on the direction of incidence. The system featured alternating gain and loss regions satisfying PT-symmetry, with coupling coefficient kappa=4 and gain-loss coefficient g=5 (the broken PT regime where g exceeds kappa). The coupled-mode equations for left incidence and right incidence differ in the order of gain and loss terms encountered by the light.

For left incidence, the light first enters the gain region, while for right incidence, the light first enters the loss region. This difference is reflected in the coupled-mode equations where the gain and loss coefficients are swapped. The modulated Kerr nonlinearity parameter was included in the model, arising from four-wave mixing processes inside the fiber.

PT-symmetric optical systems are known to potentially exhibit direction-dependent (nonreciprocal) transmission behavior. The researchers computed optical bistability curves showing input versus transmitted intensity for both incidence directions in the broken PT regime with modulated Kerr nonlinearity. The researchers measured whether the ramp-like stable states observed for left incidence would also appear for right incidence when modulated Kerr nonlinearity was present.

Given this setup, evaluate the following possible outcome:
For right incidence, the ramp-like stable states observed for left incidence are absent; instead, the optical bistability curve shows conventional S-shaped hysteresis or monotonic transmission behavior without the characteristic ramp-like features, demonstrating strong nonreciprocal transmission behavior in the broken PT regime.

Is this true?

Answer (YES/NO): NO